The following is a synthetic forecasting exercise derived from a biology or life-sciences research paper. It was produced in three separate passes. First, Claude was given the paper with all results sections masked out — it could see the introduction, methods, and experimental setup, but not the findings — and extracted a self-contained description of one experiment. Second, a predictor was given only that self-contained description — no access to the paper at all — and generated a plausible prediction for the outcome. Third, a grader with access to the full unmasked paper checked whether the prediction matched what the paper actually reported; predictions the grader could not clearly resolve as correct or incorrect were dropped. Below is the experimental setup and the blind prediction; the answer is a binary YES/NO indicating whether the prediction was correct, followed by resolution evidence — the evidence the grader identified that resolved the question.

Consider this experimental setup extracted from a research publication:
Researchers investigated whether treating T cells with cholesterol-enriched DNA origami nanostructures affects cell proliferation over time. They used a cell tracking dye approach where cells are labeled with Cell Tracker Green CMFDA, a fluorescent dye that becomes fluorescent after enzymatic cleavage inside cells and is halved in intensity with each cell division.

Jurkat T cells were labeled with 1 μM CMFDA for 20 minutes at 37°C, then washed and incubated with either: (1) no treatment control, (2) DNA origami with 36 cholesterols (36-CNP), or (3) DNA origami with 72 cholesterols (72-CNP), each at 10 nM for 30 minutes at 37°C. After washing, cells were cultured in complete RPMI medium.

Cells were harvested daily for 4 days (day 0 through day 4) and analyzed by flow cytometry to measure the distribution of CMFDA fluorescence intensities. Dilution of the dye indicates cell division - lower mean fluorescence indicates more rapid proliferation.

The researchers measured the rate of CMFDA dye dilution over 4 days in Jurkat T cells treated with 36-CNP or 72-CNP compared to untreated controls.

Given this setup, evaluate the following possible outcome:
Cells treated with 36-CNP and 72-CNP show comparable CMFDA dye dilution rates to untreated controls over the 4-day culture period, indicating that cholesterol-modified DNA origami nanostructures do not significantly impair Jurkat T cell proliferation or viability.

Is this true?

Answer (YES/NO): YES